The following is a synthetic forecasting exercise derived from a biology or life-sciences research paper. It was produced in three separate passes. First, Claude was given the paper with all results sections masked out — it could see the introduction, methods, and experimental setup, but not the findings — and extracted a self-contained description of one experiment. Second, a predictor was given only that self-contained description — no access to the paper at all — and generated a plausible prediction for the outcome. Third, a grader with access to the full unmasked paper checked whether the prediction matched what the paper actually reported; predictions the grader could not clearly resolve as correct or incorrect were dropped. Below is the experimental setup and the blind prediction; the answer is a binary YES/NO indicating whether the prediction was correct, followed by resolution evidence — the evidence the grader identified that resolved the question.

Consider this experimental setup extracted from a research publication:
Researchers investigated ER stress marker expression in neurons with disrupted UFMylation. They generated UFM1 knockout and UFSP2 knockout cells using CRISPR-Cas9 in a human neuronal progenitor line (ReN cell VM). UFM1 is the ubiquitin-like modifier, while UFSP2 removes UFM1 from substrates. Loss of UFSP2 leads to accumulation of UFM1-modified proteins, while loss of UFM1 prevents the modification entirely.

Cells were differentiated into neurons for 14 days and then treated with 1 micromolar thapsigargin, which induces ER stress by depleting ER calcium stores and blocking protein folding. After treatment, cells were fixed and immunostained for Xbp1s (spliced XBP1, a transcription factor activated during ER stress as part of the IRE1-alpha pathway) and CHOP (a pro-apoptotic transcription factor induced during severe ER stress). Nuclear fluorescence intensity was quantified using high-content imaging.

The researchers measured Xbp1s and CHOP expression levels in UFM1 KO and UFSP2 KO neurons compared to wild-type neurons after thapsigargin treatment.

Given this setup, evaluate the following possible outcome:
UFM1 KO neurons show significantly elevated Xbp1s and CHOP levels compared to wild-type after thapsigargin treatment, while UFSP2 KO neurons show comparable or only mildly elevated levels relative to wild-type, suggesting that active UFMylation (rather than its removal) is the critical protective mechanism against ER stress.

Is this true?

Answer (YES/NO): NO